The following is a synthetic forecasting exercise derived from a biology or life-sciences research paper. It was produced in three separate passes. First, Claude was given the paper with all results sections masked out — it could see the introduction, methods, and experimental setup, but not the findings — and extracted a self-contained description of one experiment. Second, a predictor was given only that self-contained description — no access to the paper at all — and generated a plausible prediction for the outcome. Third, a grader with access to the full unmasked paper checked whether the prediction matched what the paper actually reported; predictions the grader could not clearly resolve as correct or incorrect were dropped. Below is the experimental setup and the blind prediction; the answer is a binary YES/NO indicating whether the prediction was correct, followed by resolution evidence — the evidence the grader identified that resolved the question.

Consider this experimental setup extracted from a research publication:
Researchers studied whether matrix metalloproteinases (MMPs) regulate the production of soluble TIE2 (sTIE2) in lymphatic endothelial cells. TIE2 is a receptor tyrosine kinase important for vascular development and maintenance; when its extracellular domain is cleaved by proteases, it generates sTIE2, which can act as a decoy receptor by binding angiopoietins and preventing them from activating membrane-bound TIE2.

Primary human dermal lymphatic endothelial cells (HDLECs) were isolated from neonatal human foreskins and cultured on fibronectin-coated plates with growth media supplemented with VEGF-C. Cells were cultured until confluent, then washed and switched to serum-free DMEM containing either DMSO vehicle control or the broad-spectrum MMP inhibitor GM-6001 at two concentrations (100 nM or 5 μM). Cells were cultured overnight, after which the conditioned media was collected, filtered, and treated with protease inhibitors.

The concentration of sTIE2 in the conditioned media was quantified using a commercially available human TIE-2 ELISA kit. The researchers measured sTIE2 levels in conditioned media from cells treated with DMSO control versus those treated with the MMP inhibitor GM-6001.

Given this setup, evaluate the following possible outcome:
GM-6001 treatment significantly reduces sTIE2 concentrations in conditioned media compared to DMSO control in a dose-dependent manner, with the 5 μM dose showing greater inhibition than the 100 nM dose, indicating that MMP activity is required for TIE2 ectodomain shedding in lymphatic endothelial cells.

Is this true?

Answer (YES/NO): NO